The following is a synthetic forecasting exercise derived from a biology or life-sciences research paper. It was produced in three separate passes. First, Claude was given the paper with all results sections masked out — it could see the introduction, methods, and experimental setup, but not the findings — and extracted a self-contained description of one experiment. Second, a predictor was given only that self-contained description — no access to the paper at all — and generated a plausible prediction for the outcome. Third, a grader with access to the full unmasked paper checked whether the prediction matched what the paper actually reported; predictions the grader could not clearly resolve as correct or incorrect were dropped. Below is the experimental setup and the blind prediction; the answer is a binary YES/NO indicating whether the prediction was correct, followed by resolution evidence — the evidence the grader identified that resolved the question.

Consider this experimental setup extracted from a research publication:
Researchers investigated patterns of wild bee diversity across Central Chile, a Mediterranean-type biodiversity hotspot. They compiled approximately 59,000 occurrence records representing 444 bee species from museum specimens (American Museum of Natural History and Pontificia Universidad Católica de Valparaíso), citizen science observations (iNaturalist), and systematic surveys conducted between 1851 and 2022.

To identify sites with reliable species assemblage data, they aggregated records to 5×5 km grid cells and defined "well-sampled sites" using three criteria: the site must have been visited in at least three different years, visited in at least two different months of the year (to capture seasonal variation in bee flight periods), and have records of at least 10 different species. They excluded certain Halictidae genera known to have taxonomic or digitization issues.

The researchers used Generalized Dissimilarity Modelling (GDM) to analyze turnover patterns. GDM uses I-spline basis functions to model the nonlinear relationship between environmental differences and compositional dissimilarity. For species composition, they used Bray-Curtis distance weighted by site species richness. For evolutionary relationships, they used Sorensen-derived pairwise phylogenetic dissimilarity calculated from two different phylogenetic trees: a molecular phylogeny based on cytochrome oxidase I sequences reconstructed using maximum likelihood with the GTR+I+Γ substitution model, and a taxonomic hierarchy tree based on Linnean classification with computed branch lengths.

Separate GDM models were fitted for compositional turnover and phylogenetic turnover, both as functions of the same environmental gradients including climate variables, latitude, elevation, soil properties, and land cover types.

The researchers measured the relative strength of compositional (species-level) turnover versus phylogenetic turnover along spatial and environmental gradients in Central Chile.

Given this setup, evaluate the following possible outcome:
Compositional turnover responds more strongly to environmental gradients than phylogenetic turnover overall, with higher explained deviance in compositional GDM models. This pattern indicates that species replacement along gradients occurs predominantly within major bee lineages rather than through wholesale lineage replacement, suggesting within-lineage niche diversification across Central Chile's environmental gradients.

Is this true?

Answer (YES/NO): YES